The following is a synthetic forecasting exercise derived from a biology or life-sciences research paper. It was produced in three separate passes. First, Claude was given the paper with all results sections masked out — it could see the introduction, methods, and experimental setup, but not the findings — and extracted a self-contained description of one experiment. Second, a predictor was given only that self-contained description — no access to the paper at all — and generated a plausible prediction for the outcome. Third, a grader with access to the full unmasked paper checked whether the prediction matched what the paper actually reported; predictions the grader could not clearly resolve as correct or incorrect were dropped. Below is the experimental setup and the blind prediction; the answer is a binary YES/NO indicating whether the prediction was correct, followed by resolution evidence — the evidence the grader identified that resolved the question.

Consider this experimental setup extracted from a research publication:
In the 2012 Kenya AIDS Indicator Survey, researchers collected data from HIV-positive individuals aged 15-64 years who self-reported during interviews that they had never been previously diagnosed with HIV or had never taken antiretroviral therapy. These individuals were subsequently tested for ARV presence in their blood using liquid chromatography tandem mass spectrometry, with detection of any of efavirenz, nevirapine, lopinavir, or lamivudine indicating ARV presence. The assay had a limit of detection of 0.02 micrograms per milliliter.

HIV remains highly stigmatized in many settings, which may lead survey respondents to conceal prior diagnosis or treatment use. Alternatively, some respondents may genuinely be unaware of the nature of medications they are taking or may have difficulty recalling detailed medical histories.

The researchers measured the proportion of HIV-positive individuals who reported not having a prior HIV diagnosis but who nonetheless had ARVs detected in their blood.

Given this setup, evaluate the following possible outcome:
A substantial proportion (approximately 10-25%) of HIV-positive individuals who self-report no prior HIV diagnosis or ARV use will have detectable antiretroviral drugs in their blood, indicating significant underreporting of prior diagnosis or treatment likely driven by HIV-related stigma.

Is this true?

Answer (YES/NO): YES